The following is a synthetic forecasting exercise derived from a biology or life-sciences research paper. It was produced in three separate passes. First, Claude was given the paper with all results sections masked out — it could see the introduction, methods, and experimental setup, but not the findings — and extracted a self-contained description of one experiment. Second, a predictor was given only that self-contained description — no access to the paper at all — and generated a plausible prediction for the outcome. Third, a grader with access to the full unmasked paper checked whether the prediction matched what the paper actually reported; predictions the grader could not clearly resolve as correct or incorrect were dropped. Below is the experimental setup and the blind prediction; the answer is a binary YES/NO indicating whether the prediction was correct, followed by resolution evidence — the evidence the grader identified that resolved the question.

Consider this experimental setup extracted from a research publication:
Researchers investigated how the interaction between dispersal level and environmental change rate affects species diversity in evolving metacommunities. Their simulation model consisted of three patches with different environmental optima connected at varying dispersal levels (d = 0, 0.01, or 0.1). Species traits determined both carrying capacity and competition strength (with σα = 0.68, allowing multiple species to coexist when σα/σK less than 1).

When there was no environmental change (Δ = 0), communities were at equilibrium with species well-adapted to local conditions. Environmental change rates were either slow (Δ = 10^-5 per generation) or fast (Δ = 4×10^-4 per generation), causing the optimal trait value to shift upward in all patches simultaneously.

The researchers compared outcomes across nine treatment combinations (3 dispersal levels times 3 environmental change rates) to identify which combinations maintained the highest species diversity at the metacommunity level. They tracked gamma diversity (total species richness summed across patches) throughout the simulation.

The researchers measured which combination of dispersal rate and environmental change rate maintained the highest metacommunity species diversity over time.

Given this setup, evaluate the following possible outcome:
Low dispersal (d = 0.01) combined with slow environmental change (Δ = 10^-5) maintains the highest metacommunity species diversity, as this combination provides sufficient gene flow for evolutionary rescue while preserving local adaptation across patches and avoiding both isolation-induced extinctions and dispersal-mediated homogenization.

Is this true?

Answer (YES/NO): NO